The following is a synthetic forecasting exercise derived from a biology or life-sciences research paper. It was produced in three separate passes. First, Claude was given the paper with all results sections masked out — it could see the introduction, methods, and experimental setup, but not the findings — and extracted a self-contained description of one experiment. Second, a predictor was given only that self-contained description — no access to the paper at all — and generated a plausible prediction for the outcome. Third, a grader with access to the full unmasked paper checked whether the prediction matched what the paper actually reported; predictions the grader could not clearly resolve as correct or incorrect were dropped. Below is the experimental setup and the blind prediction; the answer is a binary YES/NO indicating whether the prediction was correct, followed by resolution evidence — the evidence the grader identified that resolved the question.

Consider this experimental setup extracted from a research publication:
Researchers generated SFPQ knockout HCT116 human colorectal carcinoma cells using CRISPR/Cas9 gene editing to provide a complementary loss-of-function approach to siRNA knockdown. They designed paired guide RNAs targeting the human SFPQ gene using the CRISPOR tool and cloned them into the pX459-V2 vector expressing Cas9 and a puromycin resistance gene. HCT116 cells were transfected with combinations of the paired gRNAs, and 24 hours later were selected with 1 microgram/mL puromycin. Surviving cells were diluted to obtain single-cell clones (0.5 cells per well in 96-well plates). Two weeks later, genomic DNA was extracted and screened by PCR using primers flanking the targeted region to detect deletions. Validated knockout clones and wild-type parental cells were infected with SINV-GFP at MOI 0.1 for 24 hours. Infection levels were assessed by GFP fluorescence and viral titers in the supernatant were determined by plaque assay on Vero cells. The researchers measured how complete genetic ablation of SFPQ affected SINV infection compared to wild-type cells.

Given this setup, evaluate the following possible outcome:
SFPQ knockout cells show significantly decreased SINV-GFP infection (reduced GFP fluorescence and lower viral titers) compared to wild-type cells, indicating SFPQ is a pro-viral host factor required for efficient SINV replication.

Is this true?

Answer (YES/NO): YES